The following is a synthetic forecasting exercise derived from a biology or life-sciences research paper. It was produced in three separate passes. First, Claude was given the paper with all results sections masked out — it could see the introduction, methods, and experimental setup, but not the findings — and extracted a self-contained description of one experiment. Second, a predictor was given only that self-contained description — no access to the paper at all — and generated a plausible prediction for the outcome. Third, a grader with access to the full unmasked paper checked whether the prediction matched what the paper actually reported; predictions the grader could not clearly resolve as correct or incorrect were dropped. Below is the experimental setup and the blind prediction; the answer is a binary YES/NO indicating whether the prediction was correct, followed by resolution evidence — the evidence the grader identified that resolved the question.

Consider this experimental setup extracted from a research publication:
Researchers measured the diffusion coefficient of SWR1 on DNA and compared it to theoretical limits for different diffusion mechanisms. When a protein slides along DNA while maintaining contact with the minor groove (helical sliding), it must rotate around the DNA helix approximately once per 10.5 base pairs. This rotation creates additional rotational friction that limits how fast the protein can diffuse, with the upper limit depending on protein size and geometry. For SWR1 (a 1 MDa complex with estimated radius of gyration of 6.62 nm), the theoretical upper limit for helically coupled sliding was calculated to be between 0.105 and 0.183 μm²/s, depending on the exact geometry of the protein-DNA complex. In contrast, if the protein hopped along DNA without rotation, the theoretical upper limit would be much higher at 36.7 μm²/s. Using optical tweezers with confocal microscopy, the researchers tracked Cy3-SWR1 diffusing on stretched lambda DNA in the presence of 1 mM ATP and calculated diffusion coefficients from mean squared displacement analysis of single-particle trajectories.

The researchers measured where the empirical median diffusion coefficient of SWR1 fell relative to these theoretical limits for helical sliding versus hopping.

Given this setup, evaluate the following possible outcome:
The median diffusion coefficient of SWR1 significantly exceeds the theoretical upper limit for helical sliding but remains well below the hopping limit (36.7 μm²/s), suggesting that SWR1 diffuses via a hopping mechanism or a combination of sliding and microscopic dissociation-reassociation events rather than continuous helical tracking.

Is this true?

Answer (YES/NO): NO